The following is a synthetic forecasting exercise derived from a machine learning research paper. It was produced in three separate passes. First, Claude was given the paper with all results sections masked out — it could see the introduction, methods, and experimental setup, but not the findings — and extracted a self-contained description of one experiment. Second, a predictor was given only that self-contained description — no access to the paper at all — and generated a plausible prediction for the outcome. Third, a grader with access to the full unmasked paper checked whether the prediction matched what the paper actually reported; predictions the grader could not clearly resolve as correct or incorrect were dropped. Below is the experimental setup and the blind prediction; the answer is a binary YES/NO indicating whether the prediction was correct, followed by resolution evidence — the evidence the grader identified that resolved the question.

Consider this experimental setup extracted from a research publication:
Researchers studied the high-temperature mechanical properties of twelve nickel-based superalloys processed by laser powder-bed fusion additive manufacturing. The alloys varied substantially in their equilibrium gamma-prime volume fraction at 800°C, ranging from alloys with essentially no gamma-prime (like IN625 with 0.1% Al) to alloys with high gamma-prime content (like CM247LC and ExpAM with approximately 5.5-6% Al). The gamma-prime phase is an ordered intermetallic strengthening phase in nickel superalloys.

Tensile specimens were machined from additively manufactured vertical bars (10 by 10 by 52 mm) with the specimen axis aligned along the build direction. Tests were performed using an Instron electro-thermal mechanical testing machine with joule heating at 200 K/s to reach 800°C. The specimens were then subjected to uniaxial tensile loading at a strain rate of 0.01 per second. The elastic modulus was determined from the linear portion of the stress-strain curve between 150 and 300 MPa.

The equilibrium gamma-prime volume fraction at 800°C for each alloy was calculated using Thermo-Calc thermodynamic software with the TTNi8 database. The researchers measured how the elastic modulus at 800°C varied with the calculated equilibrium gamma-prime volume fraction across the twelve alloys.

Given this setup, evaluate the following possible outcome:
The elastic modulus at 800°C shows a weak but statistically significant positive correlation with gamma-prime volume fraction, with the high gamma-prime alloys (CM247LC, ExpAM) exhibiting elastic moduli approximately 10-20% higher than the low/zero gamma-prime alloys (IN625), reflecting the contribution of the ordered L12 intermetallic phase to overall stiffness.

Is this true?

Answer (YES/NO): NO